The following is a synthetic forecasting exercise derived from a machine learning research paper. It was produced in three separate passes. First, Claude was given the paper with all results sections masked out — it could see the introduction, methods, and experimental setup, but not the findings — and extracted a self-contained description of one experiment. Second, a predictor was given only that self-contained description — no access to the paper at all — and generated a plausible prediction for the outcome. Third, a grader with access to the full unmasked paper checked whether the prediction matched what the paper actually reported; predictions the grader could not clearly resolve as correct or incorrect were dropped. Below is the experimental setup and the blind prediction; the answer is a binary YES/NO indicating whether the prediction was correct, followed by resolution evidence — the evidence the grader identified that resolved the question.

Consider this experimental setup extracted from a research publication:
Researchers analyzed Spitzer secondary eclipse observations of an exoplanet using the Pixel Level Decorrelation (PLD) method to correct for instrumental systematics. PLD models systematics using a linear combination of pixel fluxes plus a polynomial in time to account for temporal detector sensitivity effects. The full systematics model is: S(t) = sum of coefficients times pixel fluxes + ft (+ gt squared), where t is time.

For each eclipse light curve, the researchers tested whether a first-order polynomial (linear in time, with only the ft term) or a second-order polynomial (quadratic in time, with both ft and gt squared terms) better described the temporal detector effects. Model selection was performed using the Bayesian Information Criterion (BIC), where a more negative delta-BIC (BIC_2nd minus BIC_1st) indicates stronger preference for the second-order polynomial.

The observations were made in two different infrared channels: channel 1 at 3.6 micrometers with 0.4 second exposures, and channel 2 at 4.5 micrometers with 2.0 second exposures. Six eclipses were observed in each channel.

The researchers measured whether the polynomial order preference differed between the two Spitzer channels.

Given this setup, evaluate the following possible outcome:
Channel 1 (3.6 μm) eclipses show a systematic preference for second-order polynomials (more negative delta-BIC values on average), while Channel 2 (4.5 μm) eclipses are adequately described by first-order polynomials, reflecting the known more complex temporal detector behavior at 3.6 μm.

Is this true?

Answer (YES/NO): YES